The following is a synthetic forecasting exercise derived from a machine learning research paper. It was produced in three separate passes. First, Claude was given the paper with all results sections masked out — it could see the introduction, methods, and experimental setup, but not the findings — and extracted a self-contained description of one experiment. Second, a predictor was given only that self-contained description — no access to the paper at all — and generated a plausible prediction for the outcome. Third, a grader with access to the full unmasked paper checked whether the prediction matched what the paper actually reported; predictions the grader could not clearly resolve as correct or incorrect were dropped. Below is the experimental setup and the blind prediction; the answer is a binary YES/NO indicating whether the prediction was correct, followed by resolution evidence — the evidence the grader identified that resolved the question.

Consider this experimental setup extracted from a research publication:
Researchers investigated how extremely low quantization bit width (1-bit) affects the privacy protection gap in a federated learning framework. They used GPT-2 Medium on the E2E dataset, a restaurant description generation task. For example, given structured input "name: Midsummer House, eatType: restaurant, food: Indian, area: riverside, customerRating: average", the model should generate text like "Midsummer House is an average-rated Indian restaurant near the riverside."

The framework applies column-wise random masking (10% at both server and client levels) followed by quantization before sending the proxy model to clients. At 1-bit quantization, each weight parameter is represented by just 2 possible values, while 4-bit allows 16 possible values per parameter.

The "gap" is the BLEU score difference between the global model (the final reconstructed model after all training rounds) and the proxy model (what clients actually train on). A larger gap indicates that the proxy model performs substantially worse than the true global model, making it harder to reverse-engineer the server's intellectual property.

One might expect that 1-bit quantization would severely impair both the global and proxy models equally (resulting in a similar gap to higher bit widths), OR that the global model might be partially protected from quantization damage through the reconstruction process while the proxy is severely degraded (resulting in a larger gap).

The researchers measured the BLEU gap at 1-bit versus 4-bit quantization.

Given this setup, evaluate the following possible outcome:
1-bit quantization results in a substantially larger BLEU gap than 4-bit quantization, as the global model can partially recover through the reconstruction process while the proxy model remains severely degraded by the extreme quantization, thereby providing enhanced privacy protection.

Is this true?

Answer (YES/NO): YES